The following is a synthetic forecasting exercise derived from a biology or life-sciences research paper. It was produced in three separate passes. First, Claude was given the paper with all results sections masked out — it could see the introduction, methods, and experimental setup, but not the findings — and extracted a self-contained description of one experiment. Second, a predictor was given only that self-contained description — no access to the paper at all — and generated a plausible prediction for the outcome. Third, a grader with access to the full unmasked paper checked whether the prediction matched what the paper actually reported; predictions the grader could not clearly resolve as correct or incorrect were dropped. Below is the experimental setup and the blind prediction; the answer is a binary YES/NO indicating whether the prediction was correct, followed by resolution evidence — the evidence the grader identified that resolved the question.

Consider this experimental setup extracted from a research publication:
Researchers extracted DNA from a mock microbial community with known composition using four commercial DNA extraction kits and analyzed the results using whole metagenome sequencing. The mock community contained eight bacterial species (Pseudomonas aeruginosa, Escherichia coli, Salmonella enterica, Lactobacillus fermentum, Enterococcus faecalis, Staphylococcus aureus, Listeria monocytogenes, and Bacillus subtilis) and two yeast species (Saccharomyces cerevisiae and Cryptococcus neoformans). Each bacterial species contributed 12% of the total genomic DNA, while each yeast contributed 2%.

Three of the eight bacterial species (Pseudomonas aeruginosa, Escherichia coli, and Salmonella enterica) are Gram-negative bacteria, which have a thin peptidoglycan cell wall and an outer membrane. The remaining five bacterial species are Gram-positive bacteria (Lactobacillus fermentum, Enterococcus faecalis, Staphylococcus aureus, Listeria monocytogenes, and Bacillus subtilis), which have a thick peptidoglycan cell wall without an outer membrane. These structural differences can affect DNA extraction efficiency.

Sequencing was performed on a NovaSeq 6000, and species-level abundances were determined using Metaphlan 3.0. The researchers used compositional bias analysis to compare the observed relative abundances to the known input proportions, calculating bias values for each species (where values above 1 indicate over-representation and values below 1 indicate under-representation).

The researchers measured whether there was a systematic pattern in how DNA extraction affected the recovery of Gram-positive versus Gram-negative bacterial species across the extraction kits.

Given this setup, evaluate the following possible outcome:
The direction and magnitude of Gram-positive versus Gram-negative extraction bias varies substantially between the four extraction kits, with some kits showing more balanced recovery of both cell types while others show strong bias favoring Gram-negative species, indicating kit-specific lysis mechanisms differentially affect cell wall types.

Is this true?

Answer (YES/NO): NO